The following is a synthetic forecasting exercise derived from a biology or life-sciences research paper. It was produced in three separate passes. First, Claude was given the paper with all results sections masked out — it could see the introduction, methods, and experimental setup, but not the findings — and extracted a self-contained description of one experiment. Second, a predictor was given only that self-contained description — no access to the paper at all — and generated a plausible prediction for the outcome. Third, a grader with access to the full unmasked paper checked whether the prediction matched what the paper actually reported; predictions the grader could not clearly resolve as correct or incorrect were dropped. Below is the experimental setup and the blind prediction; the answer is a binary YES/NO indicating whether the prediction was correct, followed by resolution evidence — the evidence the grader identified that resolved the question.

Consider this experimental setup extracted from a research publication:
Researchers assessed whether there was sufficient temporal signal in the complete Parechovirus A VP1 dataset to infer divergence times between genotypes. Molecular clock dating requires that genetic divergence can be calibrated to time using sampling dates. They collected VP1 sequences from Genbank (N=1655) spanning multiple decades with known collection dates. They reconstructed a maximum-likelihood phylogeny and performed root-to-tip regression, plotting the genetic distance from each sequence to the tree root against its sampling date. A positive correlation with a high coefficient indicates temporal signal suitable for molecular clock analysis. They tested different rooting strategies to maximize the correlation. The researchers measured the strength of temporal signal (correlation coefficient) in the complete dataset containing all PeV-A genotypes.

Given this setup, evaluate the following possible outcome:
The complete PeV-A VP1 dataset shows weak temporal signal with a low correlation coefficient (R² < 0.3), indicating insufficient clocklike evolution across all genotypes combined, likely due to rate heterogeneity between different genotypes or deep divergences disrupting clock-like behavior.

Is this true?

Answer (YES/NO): YES